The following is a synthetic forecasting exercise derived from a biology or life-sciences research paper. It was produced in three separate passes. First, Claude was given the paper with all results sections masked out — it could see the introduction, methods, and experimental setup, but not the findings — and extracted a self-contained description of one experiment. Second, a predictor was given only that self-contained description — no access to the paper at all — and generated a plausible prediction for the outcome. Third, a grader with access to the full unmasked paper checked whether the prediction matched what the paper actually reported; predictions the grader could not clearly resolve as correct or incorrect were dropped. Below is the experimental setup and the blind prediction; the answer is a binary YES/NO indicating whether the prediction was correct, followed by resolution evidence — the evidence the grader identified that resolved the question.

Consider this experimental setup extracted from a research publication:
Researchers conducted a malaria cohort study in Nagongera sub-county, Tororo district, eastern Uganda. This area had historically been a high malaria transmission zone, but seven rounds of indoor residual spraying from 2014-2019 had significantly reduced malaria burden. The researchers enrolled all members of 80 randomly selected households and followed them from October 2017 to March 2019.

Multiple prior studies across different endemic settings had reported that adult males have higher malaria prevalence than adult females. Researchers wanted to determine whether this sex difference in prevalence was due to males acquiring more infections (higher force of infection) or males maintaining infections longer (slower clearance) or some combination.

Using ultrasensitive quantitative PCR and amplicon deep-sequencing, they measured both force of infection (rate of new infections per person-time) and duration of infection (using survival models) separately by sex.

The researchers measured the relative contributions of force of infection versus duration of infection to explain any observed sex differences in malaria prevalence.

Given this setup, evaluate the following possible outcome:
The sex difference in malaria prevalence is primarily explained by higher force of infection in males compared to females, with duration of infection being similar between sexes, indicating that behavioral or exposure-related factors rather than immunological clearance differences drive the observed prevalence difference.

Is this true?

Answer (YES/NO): NO